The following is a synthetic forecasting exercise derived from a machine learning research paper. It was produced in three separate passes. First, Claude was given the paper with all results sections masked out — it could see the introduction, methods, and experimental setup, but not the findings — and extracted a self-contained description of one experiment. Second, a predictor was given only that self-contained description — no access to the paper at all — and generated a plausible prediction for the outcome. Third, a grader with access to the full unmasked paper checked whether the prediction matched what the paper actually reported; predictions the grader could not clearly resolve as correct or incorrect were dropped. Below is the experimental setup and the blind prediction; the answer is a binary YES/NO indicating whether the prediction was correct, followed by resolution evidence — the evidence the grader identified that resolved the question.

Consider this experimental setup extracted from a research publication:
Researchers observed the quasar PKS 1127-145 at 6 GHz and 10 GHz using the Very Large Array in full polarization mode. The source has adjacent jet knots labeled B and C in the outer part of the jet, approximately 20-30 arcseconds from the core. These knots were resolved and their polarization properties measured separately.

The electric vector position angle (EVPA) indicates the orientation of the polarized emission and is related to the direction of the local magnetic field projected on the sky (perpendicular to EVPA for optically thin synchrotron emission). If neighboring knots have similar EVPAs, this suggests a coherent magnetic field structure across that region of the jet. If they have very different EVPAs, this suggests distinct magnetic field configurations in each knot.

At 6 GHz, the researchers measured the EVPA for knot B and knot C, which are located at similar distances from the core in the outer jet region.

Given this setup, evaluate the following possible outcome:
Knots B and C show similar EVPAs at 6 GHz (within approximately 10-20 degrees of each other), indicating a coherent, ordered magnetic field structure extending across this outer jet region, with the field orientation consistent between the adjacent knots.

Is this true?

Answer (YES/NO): NO